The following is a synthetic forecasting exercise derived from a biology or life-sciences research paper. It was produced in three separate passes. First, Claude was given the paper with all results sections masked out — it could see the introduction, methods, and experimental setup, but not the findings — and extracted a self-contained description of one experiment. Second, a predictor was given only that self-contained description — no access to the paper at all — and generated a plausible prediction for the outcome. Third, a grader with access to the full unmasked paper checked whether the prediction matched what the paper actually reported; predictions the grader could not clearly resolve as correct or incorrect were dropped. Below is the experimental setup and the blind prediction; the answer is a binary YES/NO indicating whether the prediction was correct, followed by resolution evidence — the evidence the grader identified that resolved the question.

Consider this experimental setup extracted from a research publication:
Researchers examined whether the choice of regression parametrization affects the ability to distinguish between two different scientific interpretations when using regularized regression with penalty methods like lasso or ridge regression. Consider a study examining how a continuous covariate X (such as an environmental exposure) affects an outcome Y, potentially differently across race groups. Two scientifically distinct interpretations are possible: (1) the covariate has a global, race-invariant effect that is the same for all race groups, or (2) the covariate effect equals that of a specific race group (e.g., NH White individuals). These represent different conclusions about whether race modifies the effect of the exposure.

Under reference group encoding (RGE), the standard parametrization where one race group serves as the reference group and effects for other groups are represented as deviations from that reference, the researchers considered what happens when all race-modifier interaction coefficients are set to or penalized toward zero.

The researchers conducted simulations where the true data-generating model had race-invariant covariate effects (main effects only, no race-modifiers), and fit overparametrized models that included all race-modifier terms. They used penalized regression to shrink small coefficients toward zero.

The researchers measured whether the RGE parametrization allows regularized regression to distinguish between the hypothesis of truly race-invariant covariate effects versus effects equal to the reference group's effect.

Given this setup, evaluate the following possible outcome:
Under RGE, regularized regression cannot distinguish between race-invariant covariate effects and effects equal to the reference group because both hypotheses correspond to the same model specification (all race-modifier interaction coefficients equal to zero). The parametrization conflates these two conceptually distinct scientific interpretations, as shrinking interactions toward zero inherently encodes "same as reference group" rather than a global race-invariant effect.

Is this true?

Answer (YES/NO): YES